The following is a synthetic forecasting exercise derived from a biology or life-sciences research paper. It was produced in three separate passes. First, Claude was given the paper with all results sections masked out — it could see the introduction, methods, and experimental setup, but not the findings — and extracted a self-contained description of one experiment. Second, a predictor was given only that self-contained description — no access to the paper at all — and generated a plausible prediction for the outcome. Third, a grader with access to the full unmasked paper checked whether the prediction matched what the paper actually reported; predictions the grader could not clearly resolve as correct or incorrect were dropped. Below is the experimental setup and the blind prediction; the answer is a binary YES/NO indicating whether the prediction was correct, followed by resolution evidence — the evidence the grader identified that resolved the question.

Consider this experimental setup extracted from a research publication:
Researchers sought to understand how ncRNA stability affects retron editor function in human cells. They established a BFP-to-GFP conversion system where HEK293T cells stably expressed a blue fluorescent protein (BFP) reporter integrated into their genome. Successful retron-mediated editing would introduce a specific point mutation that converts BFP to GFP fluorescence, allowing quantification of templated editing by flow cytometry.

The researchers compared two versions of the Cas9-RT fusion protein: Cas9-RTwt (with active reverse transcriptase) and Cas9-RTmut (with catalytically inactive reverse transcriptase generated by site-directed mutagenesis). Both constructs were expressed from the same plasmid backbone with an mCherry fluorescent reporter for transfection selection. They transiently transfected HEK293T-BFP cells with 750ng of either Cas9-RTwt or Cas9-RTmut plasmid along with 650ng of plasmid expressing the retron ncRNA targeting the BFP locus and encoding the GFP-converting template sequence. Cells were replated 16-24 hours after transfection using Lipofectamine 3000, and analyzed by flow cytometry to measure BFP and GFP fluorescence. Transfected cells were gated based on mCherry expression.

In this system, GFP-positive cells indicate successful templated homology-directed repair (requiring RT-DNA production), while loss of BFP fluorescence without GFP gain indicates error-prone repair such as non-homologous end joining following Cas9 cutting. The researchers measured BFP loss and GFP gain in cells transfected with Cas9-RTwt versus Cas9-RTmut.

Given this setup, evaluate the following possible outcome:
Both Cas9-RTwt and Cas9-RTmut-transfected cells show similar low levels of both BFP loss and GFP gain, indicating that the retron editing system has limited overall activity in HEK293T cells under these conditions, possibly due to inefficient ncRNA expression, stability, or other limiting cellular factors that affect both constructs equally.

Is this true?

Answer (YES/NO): YES